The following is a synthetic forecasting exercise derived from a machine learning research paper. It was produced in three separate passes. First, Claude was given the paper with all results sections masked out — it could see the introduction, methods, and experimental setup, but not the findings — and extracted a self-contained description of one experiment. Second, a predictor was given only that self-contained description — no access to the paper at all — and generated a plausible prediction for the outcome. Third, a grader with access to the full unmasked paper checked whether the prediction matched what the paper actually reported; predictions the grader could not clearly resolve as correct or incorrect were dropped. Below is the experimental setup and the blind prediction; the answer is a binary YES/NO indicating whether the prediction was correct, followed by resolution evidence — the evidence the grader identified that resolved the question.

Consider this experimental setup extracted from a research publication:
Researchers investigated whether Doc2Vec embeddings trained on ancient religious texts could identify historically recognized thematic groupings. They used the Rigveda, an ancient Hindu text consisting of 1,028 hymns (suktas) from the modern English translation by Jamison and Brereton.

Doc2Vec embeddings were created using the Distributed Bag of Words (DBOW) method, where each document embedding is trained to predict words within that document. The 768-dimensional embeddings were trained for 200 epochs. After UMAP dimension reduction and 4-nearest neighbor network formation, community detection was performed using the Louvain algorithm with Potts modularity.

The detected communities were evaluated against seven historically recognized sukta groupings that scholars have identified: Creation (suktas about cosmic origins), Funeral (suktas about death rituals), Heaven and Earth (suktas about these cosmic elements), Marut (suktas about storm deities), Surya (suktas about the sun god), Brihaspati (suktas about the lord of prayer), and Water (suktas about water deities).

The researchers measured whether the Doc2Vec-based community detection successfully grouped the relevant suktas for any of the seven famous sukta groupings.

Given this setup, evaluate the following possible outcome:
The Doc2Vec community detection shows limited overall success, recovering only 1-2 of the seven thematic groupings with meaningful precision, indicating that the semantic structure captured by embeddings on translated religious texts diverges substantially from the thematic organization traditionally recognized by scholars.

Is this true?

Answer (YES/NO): NO